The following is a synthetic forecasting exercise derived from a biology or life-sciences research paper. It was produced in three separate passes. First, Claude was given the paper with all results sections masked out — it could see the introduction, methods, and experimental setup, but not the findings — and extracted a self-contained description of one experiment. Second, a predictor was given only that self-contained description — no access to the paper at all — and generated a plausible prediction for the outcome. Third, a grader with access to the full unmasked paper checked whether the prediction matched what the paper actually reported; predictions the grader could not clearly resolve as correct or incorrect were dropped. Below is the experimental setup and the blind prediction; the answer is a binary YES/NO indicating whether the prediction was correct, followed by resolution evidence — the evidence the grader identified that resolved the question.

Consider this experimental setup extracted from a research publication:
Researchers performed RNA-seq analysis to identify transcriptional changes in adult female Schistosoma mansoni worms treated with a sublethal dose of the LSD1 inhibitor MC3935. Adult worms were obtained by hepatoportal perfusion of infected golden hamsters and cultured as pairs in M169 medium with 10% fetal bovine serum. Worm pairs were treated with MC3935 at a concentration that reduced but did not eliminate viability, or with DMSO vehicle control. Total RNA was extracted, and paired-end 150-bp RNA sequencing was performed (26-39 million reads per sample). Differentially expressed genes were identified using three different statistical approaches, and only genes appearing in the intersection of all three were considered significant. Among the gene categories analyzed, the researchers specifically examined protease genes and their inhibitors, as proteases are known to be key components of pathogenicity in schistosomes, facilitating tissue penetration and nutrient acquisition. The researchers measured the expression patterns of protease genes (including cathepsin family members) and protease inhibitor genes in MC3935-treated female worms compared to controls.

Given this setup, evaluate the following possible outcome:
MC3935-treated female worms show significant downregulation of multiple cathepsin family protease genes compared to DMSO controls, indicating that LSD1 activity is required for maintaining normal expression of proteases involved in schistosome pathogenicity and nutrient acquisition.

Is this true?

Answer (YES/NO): YES